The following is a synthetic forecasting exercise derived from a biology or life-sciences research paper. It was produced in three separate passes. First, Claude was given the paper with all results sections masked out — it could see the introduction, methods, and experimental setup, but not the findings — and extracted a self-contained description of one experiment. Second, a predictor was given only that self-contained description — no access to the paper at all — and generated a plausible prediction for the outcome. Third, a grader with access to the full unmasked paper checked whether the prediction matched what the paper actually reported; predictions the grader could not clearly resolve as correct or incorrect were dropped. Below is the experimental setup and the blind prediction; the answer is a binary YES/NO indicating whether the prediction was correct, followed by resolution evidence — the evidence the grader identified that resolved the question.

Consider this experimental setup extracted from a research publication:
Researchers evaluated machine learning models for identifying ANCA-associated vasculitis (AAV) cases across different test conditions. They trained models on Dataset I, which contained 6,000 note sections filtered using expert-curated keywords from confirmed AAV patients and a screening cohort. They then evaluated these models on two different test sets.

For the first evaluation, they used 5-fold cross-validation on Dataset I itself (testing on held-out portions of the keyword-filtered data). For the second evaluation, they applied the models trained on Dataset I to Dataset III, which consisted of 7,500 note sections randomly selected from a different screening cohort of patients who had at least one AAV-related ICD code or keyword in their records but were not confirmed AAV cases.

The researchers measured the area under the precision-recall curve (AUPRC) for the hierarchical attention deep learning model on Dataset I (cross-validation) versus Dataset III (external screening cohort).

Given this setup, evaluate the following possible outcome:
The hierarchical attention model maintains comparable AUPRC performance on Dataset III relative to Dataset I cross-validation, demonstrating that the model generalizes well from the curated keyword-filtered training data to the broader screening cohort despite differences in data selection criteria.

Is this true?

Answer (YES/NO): NO